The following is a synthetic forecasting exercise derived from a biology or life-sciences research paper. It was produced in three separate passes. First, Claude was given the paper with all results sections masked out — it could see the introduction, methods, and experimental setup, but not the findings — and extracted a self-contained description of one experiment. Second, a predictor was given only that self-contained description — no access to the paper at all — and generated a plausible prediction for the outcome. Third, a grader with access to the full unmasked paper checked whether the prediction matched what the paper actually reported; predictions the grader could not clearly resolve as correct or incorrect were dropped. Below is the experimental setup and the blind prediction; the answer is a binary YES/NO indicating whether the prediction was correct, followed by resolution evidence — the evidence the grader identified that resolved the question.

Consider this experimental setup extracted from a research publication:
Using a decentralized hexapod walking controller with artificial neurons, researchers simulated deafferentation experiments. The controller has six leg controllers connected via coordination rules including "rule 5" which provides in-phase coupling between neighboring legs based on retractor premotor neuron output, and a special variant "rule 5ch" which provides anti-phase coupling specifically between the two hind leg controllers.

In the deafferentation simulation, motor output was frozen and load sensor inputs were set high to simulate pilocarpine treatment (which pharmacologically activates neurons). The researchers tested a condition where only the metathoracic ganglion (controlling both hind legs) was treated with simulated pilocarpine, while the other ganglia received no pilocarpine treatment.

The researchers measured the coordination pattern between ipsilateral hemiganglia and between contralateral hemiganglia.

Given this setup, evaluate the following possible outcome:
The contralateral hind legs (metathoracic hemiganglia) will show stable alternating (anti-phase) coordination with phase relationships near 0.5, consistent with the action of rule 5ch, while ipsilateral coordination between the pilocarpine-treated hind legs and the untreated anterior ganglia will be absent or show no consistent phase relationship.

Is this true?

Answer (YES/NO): NO